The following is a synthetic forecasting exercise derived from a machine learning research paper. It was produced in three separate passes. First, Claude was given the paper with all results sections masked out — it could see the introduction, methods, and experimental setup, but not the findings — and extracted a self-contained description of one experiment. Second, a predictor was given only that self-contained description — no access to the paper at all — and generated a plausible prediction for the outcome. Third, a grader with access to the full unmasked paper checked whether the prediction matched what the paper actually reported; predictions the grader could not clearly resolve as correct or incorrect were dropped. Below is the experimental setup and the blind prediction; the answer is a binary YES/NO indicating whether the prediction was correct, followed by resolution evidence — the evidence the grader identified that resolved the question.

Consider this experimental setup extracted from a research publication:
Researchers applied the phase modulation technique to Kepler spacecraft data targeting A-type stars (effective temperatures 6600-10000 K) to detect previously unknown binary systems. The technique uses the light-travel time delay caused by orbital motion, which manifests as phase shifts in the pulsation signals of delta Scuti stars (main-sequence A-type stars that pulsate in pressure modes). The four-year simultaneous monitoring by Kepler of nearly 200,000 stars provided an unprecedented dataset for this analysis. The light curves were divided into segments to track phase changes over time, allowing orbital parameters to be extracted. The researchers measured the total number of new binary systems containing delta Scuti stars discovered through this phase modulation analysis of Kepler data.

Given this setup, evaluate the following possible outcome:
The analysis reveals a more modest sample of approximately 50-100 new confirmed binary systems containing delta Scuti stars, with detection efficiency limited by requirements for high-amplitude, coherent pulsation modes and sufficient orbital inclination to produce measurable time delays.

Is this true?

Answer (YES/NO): NO